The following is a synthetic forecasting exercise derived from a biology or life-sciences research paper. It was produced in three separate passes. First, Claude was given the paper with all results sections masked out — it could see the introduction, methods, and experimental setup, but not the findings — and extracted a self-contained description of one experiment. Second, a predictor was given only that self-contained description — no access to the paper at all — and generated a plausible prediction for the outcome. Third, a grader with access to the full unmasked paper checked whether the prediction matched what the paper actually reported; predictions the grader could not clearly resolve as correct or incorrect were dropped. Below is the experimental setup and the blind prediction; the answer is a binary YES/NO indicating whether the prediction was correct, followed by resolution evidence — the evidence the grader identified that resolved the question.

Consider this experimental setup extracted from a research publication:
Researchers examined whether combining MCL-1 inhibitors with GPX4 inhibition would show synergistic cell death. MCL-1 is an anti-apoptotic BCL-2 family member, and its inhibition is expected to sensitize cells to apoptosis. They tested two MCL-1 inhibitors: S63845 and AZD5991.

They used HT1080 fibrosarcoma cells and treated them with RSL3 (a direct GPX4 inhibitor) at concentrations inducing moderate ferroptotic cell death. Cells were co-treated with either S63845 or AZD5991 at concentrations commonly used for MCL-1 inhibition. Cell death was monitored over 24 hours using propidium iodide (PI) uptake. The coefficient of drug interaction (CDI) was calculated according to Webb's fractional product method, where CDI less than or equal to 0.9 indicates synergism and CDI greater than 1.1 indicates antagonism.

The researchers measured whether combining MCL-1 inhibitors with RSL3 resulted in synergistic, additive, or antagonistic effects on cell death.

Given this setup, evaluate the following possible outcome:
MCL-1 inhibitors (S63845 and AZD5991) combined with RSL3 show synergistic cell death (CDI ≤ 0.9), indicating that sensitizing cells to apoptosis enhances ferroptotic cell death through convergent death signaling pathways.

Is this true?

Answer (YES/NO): YES